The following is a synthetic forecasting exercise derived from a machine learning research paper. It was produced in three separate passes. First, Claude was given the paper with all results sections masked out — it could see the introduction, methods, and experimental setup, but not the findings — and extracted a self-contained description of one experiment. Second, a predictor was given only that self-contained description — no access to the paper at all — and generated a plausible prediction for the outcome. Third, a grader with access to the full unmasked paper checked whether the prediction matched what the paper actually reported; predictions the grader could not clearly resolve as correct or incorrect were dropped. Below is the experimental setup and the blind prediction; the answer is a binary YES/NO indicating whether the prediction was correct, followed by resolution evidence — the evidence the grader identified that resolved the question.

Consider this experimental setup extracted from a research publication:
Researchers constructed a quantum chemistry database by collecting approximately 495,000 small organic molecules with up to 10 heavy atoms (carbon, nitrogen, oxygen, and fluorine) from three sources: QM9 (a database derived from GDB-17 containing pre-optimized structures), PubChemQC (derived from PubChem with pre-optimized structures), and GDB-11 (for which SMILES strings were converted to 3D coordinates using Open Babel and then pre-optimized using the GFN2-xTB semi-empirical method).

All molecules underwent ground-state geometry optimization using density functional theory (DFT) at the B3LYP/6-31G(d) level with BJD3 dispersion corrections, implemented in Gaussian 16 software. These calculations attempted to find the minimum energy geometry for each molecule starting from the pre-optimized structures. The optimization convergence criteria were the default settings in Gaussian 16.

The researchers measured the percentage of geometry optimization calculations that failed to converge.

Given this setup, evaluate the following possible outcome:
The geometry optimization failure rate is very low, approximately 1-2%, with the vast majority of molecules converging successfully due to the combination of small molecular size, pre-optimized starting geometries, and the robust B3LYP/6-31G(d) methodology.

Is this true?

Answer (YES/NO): NO